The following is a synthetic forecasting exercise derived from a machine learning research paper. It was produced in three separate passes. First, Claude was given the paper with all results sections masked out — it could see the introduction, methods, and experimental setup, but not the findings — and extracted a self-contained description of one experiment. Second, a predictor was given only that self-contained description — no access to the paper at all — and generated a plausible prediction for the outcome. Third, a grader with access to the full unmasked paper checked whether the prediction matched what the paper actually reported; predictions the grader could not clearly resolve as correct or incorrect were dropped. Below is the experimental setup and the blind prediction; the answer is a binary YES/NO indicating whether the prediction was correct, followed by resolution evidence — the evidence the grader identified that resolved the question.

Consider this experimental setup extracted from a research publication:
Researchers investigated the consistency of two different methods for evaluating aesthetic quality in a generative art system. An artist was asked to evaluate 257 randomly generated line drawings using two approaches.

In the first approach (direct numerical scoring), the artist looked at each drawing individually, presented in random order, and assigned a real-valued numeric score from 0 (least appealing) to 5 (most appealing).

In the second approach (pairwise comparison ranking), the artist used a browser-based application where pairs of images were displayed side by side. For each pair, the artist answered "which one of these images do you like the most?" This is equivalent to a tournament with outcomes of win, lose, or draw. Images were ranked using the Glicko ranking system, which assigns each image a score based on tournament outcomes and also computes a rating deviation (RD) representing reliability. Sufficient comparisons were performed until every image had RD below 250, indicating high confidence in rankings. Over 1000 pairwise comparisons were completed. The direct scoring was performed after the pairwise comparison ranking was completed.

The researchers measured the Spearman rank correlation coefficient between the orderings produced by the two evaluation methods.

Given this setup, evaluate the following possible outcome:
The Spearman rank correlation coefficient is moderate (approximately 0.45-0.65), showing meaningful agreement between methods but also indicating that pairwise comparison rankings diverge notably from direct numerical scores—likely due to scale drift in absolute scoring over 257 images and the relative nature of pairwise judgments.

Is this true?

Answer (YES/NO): NO